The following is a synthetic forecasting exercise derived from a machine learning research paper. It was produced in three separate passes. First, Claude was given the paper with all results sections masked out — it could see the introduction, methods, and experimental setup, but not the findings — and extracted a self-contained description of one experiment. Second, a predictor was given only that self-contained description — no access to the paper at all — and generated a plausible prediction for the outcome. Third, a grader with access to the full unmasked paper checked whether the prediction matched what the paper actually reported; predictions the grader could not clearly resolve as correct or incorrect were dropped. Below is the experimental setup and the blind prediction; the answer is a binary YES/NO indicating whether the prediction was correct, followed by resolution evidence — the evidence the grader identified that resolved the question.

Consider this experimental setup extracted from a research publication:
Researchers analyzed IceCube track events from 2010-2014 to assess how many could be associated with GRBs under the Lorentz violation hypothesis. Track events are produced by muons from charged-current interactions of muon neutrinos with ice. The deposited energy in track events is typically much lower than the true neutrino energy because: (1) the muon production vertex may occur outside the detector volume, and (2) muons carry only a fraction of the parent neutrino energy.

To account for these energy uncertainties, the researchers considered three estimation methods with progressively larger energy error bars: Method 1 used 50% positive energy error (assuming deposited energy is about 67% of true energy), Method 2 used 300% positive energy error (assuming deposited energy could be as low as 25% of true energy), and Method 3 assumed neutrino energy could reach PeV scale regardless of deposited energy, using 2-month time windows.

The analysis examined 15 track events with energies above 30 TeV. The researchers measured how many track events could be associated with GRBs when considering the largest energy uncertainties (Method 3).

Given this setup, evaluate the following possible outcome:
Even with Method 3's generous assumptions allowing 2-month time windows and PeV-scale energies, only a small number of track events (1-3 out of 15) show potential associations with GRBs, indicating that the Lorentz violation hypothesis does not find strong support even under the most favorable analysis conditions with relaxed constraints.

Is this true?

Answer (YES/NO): NO